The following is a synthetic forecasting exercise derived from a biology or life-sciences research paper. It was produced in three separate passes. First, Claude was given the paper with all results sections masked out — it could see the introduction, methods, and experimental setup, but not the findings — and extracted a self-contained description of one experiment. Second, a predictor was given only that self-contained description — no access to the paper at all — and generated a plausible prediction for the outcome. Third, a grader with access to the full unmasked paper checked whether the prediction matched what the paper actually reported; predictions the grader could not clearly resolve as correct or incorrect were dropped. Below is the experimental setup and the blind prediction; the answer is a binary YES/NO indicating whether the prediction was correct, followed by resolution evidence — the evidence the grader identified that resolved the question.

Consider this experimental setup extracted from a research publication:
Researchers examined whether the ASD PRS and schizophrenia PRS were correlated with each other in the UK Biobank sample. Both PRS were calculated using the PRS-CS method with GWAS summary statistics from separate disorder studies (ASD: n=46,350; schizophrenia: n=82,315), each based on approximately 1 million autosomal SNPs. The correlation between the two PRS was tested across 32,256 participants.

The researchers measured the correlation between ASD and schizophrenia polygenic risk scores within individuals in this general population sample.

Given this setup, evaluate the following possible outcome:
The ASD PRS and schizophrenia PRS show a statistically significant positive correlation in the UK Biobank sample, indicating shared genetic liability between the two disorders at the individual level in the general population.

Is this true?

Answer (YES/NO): YES